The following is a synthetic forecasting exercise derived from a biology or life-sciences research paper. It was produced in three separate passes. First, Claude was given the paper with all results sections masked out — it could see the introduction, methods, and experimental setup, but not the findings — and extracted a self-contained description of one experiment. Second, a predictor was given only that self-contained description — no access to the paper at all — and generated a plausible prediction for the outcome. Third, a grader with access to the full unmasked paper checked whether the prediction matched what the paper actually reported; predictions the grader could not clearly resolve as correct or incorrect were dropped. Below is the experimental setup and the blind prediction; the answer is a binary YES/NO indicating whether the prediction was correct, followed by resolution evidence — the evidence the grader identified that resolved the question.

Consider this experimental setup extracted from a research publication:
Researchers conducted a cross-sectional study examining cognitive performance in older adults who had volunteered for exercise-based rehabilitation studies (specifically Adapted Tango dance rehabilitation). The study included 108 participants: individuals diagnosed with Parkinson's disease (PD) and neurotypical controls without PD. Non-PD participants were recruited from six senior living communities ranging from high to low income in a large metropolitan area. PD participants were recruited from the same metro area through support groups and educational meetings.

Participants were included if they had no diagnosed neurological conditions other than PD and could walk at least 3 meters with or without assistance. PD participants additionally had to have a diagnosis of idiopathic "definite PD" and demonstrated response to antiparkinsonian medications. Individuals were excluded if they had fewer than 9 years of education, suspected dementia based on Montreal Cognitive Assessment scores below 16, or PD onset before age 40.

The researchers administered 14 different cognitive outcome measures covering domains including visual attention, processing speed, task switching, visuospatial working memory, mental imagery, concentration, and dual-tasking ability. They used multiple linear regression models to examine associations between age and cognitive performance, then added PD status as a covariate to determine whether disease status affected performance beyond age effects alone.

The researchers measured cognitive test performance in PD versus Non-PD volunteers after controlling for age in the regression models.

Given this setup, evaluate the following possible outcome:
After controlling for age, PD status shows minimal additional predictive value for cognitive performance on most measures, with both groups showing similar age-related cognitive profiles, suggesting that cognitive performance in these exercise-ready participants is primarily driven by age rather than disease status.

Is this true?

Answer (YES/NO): NO